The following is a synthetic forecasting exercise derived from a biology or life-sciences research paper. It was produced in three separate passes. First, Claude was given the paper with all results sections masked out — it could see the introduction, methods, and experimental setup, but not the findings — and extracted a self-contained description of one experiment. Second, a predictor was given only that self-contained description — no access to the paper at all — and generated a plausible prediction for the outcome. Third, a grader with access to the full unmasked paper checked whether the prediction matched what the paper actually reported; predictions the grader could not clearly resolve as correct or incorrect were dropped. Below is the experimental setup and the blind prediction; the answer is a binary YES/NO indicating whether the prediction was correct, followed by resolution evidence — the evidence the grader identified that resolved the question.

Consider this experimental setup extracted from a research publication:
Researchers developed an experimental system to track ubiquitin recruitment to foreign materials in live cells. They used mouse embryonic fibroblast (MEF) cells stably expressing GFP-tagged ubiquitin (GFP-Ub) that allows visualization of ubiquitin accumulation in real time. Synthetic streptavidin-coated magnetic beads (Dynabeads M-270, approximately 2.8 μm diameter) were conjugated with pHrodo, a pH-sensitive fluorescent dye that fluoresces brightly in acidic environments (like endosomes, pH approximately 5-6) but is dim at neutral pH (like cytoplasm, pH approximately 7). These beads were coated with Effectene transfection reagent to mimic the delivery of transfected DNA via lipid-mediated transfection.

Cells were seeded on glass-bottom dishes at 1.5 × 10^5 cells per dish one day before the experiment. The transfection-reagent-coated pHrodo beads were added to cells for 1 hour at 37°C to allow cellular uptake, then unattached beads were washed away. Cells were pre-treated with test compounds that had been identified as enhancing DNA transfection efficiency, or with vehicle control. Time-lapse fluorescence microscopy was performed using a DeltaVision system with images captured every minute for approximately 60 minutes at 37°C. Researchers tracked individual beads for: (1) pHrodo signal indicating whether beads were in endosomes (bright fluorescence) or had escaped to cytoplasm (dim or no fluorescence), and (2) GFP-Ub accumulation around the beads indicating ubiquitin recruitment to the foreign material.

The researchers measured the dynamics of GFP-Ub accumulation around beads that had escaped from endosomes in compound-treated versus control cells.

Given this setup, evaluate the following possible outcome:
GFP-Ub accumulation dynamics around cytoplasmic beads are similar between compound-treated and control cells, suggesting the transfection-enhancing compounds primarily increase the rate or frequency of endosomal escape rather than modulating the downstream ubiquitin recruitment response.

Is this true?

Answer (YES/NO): NO